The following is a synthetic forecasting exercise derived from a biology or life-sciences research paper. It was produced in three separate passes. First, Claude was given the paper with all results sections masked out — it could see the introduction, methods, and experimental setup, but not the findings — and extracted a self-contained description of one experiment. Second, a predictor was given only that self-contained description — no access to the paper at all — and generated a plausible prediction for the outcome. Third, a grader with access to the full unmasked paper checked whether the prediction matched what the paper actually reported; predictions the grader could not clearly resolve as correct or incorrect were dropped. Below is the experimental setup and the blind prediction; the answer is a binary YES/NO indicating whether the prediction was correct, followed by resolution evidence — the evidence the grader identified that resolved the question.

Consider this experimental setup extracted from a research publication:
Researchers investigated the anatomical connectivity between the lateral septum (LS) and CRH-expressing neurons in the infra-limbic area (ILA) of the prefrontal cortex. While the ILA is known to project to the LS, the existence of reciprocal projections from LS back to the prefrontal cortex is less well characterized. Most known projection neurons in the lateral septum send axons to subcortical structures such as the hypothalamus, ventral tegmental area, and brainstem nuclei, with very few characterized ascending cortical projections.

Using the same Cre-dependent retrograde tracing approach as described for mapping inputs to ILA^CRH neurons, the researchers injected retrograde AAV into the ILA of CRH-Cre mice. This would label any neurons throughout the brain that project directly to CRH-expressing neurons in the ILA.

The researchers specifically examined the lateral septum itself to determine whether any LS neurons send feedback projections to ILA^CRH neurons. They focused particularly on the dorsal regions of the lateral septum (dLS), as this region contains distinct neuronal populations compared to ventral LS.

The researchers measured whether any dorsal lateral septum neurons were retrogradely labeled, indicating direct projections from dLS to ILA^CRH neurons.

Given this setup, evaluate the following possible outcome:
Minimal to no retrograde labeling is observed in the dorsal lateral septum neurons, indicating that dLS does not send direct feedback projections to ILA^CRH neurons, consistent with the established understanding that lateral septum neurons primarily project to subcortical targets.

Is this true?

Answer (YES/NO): NO